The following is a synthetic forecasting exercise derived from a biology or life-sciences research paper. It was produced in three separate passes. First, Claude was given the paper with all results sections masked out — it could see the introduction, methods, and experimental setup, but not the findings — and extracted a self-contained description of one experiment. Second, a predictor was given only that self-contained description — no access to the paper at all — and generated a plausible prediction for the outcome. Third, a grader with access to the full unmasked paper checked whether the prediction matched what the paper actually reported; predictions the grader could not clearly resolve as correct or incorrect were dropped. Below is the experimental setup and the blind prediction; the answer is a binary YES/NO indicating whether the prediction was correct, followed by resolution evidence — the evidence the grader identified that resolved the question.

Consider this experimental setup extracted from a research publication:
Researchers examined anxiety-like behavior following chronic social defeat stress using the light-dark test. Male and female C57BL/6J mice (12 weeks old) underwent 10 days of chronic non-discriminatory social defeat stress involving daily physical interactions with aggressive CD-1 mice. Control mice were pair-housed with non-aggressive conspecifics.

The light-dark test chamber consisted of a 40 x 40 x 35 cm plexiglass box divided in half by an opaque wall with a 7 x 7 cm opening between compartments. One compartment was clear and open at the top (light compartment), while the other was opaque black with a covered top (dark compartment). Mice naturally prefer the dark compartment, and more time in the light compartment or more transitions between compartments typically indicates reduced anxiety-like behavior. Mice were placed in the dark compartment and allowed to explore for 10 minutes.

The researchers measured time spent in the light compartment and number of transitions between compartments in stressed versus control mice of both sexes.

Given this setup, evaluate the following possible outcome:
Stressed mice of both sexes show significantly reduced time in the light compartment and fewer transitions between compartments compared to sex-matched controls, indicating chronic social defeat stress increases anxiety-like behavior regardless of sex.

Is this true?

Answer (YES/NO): NO